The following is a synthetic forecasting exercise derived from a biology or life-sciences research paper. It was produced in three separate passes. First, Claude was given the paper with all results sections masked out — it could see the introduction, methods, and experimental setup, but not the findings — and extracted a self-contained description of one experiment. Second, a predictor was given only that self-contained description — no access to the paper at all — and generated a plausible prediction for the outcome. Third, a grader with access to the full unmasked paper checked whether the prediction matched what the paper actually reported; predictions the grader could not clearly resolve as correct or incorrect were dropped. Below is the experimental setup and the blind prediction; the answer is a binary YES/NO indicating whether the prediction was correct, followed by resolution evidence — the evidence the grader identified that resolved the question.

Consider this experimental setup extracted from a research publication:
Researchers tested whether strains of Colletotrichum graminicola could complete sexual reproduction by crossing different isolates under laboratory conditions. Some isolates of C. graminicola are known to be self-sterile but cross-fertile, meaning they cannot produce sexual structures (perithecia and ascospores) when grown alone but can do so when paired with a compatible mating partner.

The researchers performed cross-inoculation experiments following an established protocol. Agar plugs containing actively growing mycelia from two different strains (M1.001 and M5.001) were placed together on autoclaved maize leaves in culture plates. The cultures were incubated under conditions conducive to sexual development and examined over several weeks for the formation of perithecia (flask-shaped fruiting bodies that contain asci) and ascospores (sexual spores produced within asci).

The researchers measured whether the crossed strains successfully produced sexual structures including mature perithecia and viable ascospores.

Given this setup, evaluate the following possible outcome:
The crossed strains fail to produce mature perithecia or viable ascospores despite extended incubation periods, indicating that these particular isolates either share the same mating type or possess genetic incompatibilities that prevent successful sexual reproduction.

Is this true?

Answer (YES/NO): NO